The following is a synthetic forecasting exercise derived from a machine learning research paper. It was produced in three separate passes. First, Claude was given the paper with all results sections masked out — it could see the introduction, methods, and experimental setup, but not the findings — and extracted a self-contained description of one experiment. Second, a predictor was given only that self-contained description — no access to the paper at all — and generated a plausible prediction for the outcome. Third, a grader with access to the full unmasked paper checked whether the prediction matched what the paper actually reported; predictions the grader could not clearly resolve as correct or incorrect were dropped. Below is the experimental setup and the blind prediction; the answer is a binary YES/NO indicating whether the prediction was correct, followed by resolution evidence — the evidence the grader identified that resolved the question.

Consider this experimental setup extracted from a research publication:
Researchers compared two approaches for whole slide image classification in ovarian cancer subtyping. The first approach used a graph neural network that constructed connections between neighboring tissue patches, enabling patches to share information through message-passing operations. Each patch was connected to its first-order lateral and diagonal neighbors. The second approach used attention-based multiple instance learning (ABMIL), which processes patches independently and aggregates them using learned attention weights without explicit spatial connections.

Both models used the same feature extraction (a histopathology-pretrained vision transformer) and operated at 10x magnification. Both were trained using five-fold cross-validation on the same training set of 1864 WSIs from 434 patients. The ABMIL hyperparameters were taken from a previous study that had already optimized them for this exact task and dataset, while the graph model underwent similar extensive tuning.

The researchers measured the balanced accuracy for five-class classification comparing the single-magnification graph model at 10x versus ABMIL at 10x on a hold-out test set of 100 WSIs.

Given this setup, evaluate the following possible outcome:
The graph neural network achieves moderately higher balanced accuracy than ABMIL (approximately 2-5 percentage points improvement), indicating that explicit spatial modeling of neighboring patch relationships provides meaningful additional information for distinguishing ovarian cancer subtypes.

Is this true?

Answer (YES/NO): NO